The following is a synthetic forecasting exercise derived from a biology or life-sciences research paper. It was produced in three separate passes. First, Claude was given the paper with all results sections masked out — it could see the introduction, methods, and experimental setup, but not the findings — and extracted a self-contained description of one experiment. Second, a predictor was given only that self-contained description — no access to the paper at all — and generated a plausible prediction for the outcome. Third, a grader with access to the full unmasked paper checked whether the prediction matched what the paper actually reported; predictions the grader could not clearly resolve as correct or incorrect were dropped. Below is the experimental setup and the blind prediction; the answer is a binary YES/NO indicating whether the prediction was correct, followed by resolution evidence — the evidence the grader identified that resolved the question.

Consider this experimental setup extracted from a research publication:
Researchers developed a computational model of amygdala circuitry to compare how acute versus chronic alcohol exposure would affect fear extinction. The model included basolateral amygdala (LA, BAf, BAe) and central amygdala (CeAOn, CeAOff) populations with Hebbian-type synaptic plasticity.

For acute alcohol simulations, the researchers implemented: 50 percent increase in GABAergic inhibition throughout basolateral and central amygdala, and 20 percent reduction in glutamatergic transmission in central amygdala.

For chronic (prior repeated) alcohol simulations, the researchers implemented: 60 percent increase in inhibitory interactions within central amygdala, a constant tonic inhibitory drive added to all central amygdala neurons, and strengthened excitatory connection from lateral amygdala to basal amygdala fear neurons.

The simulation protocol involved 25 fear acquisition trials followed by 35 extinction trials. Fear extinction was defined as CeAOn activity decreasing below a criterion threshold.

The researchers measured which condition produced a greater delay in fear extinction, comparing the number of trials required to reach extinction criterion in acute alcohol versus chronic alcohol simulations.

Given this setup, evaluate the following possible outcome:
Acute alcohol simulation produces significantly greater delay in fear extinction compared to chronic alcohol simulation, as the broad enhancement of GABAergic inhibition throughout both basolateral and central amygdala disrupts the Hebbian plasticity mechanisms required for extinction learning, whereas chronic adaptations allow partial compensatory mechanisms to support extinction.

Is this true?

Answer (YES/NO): NO